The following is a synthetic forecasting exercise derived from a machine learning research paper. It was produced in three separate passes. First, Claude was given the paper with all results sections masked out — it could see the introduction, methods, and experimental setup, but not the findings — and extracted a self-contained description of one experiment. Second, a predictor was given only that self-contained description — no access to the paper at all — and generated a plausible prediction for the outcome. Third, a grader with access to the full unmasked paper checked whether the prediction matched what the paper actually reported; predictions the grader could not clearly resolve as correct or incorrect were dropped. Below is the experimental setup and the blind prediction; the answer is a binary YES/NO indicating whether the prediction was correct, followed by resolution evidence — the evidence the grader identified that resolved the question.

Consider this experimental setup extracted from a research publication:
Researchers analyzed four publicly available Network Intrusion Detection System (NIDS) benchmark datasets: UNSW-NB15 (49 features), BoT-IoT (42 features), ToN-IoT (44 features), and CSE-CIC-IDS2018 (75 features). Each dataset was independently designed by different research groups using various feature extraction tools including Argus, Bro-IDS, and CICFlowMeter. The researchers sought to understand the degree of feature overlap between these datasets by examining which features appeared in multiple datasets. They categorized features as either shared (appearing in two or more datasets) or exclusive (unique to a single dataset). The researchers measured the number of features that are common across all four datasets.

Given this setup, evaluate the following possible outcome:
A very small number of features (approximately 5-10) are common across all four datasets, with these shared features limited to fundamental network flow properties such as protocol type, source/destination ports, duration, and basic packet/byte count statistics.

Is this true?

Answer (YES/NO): NO